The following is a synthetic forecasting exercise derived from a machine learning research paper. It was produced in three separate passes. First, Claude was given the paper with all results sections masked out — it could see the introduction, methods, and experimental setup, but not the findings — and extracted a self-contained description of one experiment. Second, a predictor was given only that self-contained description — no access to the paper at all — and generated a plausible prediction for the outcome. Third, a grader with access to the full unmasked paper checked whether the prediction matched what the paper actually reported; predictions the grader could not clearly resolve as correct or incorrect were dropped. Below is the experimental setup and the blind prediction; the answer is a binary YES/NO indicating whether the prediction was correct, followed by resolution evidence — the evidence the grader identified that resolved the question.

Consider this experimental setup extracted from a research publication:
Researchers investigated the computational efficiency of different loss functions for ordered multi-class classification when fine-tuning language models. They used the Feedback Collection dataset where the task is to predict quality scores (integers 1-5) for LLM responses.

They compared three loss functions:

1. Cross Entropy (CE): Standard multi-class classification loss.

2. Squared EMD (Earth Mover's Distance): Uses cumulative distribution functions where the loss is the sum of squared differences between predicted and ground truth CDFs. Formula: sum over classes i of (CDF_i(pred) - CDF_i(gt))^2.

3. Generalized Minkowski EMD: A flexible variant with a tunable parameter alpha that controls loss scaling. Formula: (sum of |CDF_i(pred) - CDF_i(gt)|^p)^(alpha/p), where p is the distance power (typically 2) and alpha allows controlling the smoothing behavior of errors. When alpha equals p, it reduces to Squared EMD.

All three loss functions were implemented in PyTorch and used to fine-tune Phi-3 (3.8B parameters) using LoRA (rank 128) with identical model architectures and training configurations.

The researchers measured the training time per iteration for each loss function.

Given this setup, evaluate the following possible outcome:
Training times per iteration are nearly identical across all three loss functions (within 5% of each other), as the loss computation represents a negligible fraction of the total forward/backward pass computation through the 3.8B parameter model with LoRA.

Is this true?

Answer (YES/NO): NO